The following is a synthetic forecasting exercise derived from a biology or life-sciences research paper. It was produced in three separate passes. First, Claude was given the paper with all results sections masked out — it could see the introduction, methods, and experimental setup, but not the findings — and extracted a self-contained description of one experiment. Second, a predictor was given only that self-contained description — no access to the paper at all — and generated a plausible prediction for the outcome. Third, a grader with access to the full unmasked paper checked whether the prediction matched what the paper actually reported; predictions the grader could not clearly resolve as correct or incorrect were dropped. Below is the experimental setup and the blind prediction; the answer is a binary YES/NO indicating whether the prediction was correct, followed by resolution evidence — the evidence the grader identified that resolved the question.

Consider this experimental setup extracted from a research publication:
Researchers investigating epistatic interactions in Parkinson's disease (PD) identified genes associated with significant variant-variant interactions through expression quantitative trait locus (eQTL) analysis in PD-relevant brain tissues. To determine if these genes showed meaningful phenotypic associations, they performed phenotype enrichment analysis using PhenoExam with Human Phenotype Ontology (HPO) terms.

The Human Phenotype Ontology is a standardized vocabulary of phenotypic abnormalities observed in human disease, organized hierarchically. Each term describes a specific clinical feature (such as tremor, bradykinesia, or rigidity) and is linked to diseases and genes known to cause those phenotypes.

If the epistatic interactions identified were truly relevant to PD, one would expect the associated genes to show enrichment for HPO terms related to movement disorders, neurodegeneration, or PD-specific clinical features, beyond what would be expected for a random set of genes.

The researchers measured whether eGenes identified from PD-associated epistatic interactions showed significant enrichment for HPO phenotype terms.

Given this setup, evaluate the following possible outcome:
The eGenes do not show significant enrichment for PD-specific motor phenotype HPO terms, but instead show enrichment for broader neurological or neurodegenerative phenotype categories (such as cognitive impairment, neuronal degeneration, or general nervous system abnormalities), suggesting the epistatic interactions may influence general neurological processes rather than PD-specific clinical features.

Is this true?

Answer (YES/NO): NO